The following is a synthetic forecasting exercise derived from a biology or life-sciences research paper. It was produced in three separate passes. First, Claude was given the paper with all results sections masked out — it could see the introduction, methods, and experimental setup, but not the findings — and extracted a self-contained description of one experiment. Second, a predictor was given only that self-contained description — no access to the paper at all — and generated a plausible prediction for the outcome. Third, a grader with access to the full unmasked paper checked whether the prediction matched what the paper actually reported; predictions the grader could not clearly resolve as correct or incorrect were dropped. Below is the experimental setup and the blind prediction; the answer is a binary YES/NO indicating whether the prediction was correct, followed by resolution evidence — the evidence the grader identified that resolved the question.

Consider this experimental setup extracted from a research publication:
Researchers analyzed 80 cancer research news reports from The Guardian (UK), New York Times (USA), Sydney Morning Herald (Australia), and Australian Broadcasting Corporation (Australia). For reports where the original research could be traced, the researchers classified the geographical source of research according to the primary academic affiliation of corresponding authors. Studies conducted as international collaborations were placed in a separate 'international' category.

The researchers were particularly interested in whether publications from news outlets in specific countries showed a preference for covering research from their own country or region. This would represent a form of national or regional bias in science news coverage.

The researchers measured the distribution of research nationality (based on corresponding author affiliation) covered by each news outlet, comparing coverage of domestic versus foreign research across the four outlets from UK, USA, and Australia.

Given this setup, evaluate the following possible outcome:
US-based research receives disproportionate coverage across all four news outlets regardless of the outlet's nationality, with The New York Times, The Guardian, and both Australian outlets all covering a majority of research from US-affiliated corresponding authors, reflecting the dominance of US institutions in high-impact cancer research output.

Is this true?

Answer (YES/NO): NO